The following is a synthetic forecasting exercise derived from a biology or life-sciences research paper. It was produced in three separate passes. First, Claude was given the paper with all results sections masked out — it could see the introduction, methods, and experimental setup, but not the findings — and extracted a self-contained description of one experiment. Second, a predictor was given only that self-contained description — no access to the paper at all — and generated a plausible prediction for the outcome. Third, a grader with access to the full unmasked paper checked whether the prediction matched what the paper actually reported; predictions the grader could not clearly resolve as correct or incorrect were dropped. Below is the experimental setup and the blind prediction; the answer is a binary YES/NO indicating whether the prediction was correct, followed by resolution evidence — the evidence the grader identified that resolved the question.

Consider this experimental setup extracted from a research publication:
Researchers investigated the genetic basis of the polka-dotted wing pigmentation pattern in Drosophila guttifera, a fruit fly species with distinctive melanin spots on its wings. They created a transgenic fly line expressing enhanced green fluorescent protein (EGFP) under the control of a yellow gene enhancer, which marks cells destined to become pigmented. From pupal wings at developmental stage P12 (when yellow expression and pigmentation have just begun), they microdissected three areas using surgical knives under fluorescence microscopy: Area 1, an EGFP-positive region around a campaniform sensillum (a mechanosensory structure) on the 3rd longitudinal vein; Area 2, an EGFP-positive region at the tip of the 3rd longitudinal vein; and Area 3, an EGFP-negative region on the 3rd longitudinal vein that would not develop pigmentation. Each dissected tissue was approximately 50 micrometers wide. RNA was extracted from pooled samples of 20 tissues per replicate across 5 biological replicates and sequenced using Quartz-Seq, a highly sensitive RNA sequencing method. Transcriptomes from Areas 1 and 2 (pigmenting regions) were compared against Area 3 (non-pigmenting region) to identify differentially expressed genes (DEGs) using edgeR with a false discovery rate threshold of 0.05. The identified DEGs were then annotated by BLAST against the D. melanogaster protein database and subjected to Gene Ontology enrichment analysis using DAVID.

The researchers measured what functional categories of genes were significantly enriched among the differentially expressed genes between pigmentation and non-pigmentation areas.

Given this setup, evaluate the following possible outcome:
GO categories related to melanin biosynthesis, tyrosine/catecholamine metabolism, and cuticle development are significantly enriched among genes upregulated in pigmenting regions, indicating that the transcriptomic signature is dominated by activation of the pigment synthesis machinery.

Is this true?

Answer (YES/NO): NO